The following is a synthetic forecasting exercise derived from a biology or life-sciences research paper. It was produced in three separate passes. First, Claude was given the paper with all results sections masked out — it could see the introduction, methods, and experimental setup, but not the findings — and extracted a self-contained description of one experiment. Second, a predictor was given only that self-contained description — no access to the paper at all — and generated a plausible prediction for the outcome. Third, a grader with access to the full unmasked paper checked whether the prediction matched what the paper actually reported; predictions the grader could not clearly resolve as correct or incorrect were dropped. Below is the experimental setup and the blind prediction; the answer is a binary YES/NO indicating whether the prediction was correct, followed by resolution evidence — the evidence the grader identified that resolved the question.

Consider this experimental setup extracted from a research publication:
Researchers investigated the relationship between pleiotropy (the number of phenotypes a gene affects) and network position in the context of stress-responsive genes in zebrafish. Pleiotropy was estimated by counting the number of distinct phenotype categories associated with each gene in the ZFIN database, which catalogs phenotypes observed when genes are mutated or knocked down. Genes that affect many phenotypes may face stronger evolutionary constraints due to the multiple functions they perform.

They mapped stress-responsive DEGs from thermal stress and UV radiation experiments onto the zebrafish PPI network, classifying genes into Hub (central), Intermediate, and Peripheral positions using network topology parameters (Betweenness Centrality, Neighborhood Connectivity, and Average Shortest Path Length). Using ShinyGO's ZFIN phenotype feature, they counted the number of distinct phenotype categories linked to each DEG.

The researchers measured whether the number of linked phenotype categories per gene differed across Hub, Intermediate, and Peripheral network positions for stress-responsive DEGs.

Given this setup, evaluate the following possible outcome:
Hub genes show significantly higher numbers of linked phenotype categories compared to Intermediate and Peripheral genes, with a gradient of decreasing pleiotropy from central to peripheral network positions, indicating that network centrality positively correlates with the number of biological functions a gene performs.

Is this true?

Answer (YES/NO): NO